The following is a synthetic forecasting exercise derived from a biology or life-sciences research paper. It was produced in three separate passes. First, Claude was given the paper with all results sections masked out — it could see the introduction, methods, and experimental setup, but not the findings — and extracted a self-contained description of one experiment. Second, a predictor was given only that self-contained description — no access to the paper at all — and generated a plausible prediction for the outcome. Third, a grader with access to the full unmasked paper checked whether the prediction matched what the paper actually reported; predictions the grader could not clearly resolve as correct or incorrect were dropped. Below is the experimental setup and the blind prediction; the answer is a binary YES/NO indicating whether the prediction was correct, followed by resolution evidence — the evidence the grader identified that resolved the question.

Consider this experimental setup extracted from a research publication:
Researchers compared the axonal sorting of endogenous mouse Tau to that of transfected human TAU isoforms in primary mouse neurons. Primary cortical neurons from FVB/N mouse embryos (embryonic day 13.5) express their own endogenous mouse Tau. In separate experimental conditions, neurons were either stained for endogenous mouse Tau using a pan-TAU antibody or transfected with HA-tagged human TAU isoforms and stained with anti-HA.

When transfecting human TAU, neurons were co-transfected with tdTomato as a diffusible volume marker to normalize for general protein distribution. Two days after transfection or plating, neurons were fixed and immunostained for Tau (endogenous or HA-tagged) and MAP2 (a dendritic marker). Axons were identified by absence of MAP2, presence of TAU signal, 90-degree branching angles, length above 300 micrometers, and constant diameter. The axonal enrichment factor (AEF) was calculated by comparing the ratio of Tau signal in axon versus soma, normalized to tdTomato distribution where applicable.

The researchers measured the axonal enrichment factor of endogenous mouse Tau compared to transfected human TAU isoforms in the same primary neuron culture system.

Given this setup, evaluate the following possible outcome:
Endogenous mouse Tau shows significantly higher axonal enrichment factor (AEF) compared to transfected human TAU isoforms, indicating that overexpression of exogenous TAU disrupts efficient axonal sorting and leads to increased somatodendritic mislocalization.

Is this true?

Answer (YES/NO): YES